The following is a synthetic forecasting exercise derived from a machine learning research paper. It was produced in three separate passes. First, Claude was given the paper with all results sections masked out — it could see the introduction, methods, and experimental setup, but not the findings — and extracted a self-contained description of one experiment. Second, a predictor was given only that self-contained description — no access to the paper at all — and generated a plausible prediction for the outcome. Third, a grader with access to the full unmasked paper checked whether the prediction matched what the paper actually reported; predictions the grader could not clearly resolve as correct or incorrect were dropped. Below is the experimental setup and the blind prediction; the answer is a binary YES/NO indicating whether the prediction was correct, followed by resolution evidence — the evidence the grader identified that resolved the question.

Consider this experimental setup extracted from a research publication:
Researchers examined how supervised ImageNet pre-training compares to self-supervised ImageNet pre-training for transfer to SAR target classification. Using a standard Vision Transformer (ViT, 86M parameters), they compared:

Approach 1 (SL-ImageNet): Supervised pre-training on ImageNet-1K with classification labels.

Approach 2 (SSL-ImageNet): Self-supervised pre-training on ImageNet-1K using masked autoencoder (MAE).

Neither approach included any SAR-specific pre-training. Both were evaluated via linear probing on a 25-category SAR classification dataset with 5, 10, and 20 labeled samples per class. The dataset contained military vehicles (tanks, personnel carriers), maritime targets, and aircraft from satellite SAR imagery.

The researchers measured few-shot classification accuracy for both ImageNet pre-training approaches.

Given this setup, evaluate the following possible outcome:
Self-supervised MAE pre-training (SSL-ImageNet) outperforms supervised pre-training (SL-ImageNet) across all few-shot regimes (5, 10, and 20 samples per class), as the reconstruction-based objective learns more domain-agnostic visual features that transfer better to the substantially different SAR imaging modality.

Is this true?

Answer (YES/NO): NO